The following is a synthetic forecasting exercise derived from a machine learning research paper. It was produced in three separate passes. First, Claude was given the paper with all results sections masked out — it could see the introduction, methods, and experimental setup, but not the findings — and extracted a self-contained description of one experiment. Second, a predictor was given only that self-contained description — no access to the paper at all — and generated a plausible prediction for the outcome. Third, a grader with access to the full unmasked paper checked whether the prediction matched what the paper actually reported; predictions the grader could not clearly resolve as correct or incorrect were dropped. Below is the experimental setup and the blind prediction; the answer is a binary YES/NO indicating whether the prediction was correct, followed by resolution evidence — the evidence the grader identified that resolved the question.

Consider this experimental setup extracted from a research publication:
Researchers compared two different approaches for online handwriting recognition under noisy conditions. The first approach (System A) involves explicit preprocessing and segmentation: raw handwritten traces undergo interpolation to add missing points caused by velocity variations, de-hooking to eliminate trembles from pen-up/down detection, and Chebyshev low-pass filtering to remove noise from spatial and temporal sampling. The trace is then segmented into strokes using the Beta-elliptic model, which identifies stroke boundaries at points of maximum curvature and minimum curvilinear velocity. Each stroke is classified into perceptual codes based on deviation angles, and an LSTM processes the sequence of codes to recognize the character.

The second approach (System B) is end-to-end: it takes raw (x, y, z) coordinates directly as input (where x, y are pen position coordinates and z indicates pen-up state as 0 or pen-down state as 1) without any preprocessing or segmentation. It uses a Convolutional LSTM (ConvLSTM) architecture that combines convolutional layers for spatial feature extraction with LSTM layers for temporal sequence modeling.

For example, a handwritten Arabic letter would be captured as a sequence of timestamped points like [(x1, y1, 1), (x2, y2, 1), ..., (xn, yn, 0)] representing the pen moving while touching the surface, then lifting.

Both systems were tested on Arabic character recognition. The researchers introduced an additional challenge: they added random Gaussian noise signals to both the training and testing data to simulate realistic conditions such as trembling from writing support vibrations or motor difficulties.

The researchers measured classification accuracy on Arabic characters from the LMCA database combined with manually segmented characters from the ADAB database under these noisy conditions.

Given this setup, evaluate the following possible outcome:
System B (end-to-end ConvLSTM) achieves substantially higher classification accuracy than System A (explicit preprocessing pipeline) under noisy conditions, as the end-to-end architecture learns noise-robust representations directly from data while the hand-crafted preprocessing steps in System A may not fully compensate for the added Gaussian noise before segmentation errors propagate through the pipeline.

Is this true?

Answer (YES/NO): NO